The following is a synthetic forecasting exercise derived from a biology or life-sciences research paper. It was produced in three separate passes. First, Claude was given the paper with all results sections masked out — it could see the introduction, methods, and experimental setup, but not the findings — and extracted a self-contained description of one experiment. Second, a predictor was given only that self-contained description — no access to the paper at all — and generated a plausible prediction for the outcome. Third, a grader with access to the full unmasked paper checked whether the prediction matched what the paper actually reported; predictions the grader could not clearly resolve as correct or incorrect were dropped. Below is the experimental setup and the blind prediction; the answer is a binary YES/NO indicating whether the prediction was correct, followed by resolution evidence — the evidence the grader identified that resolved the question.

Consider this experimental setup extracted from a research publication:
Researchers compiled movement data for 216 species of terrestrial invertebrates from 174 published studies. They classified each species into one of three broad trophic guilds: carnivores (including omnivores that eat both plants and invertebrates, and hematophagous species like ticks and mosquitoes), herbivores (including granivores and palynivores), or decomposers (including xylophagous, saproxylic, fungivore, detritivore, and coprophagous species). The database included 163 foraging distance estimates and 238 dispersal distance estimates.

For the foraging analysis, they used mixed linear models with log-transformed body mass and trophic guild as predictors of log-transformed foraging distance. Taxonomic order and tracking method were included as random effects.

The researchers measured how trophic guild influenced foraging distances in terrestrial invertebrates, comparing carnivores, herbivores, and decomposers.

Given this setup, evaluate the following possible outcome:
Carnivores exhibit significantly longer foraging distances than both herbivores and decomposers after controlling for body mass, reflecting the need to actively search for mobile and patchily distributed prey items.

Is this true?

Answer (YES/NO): NO